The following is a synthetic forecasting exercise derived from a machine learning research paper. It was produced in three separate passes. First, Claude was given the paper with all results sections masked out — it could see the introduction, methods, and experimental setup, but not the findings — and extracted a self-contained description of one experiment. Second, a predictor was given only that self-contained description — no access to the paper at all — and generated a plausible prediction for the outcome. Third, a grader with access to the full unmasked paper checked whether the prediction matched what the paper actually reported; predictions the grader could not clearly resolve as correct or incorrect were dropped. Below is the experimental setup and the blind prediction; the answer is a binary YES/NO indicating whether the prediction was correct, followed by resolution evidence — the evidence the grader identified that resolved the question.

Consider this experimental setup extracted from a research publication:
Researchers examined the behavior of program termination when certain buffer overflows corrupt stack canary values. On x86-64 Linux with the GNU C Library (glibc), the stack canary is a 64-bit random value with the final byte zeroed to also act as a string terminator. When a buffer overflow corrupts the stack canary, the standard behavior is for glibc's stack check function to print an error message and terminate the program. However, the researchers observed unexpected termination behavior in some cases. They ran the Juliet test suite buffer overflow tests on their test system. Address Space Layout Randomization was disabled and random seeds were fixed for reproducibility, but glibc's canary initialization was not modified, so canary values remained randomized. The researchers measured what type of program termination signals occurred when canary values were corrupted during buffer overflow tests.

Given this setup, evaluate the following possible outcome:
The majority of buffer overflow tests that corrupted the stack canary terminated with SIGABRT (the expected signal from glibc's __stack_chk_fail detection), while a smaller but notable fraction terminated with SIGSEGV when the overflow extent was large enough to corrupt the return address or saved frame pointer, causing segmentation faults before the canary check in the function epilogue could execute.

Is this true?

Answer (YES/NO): NO